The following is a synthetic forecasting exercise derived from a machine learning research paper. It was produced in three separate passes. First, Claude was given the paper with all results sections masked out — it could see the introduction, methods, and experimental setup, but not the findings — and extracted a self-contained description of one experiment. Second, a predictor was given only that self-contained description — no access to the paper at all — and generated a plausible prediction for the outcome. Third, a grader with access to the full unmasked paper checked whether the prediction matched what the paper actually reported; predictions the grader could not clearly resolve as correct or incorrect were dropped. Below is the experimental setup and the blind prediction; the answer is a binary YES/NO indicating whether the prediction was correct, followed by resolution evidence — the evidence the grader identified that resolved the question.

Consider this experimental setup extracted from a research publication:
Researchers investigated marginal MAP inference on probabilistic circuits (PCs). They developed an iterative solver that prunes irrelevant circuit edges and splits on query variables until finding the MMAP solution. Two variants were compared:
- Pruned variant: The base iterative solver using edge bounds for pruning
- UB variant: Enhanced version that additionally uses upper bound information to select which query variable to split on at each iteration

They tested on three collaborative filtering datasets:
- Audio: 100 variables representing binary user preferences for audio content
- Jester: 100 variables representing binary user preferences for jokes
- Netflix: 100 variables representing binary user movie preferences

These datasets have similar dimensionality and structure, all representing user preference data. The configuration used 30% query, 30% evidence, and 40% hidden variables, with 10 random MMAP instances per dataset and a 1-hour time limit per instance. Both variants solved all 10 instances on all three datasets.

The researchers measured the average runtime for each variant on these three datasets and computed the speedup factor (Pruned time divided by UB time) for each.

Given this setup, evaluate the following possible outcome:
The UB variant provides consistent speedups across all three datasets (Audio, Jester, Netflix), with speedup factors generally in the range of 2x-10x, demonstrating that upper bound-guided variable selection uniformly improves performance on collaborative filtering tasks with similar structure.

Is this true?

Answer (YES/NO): YES